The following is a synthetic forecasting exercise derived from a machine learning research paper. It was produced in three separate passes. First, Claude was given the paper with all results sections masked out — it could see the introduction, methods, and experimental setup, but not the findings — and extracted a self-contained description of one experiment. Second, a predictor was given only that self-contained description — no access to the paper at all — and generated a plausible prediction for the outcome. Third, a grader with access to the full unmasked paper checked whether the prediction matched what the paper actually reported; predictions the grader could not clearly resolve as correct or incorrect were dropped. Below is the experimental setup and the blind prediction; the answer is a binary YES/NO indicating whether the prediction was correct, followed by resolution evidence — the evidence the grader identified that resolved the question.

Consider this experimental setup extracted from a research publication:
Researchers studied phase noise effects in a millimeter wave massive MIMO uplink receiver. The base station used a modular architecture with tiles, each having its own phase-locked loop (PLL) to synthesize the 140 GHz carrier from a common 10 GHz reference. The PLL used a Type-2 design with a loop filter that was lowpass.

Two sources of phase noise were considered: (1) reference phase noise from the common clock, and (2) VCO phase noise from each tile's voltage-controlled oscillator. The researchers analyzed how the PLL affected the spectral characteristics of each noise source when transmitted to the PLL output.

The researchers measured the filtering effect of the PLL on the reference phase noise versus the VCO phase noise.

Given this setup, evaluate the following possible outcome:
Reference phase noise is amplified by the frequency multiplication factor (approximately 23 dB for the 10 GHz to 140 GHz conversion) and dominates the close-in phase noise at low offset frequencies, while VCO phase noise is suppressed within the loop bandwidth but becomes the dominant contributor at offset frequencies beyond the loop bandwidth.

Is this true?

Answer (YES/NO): NO